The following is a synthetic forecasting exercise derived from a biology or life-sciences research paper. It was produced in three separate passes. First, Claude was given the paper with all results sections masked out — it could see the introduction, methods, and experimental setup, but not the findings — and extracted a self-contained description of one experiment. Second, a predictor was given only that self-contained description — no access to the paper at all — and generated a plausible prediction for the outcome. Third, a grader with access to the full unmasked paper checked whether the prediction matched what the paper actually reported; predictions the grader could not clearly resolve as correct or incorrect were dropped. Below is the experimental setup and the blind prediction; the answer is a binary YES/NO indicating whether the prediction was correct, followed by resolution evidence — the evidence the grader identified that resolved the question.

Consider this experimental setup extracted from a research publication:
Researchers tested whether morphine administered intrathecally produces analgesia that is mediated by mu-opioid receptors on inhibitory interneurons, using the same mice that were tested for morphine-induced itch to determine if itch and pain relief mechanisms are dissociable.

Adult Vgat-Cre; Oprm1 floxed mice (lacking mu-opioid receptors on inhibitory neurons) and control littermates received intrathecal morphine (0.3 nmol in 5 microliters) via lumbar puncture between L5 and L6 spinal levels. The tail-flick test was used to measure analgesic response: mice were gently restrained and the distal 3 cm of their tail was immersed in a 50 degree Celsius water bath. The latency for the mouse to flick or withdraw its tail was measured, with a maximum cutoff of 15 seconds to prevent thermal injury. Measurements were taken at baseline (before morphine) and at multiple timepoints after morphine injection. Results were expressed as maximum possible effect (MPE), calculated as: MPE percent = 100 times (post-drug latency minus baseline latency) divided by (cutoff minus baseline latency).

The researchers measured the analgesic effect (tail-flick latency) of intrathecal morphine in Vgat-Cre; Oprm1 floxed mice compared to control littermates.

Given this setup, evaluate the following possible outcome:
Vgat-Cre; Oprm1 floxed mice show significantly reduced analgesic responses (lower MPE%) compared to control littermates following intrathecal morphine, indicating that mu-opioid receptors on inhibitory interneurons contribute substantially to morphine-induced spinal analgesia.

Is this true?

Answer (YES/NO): NO